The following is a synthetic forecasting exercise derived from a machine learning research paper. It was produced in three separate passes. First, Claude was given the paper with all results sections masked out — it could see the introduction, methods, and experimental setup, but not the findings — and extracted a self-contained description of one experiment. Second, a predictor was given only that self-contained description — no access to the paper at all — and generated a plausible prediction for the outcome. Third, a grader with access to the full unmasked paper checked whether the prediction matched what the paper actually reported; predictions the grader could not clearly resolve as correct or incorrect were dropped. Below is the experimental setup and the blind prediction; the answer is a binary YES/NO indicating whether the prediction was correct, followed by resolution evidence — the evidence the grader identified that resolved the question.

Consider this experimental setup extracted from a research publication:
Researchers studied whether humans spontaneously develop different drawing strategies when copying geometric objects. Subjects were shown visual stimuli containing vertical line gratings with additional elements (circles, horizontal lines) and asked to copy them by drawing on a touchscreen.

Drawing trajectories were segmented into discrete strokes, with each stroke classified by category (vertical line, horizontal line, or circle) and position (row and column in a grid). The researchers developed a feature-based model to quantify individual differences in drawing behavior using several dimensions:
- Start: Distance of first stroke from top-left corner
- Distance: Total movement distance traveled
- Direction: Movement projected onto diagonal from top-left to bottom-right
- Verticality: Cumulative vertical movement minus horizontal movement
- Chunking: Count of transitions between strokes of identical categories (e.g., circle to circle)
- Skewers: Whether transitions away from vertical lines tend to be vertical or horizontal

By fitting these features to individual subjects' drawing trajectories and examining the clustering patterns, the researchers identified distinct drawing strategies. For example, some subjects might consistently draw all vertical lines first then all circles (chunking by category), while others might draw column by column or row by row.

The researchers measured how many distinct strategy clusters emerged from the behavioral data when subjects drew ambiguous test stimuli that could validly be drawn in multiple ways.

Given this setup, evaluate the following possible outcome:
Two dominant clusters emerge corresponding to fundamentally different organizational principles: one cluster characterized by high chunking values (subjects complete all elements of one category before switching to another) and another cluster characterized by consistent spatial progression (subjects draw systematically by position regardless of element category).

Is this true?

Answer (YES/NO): NO